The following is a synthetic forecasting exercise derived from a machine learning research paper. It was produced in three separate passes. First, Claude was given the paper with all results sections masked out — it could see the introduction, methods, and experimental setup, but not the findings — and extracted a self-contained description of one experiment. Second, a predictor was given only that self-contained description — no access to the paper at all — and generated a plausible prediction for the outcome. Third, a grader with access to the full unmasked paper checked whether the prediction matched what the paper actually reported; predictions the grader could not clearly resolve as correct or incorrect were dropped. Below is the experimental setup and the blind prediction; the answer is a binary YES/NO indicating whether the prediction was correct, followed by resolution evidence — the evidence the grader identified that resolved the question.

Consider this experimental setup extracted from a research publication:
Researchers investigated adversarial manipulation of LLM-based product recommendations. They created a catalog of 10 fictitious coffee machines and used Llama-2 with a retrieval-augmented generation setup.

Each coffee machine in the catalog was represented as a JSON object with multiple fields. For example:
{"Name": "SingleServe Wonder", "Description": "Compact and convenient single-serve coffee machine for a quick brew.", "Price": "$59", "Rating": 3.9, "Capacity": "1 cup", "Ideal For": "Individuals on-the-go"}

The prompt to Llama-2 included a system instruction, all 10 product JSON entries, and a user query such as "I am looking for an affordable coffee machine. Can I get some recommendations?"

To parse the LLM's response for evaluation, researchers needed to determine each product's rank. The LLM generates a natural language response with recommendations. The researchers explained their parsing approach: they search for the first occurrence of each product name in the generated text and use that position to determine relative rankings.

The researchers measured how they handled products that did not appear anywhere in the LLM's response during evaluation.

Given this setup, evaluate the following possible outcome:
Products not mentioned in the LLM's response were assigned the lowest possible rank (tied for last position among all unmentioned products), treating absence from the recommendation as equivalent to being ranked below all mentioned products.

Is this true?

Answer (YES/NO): YES